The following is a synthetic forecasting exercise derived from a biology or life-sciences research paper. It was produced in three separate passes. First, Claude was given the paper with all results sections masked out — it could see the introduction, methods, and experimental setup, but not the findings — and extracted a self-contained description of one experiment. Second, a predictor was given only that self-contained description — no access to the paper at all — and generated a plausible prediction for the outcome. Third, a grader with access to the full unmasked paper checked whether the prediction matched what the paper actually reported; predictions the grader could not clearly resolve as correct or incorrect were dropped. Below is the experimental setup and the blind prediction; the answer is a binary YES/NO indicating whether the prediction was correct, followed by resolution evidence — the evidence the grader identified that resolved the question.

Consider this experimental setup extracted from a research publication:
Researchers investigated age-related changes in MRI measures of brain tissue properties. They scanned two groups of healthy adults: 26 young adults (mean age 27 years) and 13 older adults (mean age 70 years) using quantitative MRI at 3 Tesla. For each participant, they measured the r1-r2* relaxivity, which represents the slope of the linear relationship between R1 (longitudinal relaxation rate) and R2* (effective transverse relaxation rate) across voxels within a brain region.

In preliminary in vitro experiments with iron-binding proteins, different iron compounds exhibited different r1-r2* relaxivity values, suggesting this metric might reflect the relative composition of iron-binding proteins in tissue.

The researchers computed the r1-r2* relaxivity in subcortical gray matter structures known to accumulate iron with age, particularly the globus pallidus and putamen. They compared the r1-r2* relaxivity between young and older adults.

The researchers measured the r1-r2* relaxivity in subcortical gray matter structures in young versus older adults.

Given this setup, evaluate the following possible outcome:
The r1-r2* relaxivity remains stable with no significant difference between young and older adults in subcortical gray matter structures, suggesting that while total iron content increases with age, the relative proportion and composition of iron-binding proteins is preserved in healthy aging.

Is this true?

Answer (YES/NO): NO